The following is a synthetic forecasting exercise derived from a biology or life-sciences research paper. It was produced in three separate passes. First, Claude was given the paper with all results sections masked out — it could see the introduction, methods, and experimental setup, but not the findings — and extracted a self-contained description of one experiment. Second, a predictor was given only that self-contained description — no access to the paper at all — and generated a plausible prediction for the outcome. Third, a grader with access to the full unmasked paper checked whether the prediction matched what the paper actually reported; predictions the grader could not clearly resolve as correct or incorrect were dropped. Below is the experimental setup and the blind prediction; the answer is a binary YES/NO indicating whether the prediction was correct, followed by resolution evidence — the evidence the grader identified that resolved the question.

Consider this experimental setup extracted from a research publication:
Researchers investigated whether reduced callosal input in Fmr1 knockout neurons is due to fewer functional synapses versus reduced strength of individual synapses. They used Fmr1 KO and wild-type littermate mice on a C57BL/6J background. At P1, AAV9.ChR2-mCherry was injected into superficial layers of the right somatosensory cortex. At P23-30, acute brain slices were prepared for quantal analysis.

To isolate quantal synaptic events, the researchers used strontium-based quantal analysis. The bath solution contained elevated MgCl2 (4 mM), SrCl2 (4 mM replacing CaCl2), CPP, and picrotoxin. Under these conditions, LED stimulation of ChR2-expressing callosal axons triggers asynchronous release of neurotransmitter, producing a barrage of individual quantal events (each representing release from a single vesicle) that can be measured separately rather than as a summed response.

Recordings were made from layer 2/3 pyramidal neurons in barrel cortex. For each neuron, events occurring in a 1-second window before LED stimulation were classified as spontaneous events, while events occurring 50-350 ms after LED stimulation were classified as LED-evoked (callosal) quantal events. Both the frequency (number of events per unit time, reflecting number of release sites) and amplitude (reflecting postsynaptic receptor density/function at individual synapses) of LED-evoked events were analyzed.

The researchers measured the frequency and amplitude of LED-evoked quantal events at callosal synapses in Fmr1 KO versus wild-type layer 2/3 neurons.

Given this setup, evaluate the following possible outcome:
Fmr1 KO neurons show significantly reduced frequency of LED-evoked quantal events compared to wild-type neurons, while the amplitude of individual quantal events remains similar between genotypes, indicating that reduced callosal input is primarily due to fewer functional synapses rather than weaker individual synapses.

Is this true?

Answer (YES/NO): YES